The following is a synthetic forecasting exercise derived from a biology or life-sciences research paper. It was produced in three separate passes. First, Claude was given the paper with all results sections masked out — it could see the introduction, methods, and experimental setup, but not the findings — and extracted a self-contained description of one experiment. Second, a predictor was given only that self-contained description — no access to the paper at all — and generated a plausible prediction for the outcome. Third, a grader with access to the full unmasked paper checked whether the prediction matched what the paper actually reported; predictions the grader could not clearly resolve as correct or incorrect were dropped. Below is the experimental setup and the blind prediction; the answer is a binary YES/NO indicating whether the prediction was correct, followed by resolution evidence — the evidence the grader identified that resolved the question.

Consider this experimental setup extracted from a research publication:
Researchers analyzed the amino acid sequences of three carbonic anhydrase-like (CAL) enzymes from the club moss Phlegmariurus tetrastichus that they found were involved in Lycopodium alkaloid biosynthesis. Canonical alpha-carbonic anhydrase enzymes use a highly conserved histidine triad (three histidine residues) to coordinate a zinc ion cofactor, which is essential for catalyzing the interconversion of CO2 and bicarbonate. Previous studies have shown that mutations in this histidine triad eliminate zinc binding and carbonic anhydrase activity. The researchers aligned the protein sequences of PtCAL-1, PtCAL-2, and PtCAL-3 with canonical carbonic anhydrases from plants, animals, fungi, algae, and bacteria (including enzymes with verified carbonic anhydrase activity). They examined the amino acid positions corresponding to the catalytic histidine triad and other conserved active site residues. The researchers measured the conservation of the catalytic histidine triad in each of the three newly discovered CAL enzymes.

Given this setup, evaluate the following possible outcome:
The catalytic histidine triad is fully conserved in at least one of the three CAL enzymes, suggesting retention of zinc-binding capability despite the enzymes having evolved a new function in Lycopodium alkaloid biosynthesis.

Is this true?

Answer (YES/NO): YES